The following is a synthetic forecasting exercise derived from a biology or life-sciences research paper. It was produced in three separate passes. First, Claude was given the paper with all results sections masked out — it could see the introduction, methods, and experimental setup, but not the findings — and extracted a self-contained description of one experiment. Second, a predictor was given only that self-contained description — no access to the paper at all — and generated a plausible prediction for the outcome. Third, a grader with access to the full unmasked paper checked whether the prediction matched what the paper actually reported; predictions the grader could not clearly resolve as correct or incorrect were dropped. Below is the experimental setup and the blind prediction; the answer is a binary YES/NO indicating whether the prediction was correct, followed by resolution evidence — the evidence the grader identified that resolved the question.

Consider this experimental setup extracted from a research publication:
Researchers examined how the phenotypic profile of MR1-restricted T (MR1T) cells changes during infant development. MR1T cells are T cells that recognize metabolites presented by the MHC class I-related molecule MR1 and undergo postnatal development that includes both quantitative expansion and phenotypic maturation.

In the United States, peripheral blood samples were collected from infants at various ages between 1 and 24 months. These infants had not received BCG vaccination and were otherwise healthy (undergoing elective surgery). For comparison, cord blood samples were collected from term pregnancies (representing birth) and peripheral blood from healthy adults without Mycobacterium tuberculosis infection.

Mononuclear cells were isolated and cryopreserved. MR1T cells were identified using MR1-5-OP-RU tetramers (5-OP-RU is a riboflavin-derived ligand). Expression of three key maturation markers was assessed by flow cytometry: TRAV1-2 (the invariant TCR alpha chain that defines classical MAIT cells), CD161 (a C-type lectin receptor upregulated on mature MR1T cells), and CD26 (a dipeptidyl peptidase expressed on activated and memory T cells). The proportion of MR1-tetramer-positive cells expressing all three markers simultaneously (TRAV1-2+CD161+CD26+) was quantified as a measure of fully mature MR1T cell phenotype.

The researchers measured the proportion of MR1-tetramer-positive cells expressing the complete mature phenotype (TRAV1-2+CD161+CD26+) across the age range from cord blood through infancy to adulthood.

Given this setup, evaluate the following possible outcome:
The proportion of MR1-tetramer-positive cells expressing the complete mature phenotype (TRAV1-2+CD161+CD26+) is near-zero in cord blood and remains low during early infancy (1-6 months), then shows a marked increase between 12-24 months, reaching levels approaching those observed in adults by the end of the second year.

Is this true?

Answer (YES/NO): NO